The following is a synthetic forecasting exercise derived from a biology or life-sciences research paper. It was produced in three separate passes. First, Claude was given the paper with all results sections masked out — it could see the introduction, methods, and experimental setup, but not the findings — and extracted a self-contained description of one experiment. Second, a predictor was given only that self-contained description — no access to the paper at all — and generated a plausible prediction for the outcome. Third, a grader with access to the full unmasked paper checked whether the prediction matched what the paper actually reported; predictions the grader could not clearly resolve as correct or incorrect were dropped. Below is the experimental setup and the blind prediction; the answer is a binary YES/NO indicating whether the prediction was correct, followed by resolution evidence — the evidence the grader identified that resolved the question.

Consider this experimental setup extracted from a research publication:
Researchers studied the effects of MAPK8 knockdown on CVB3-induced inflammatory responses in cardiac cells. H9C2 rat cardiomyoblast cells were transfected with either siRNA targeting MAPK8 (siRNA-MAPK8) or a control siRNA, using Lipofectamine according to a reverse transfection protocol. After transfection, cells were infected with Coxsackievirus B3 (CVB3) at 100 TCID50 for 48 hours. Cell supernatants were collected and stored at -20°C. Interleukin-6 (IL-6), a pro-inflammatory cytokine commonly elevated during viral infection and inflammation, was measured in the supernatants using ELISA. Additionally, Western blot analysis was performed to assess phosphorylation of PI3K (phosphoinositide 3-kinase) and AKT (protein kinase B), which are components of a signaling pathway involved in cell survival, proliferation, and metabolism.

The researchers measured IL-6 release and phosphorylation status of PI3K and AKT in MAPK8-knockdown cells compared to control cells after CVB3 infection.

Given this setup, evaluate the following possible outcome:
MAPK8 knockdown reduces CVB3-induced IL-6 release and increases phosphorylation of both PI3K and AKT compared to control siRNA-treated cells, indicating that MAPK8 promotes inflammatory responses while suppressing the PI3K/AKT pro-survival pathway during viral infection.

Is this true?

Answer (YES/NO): NO